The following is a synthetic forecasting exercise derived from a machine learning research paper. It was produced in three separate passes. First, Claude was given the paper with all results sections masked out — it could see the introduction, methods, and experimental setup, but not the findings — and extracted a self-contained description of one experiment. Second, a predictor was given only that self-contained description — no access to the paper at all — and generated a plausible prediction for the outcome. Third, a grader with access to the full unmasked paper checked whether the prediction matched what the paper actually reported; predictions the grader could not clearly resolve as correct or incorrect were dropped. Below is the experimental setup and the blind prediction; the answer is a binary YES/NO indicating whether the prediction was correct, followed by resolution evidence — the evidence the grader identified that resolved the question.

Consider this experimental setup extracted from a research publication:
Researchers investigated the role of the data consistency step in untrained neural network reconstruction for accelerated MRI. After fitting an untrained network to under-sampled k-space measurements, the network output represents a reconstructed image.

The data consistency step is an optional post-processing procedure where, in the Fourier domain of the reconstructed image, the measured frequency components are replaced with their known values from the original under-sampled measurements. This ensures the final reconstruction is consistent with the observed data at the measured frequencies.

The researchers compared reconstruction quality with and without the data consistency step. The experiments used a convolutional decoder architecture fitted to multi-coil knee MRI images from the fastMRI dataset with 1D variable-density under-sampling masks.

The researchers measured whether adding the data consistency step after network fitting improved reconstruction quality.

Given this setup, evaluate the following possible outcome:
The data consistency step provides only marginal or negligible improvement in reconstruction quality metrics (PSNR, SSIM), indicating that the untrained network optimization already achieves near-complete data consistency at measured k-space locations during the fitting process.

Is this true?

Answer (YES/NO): NO